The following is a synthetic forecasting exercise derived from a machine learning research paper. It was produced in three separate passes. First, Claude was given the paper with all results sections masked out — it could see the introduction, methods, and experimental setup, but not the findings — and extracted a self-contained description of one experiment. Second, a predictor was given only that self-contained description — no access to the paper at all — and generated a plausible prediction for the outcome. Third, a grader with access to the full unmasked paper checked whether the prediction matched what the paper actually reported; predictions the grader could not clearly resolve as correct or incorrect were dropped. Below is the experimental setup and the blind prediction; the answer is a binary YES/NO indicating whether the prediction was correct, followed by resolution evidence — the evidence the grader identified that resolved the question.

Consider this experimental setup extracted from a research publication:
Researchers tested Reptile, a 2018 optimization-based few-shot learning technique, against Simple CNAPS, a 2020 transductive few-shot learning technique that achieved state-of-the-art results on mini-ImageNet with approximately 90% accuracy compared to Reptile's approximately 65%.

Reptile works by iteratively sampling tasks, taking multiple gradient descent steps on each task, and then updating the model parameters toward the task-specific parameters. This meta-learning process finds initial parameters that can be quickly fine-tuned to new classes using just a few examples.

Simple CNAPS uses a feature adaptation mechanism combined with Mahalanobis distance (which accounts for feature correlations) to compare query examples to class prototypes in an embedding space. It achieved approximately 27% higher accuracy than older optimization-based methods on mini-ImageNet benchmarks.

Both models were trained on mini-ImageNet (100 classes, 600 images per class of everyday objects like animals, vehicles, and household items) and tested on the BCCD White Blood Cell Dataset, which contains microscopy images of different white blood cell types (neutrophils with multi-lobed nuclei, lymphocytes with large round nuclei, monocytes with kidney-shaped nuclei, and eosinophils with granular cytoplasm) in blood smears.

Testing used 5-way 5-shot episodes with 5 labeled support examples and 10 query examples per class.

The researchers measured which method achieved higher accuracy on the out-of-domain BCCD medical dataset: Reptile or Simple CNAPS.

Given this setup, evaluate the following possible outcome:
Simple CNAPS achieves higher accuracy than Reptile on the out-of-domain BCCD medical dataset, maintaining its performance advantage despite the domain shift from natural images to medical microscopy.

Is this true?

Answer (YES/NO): NO